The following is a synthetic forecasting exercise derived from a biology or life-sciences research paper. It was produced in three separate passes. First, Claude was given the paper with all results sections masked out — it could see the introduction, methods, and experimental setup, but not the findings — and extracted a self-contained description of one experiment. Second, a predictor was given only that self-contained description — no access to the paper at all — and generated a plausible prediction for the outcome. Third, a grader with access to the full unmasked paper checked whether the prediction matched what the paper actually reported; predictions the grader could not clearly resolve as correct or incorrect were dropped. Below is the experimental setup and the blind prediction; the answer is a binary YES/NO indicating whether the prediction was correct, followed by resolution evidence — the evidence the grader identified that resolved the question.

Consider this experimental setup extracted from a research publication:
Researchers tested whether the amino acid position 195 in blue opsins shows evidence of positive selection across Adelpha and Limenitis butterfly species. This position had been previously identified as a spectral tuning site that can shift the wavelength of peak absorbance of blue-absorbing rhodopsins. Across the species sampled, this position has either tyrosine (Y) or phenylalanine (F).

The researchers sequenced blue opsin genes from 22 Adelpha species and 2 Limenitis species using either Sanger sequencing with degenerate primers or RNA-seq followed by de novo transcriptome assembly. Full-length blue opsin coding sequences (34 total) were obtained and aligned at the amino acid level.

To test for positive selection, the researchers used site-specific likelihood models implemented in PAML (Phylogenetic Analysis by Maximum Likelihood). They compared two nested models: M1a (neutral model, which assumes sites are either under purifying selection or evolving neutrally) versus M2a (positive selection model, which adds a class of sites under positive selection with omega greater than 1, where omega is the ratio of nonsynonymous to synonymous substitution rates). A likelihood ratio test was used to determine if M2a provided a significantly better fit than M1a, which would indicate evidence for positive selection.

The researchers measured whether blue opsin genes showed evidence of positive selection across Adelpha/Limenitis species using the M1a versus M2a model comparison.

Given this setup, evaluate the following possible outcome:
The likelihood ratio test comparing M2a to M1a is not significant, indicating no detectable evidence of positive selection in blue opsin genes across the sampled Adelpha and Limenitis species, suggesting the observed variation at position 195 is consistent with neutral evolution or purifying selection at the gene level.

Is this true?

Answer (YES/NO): YES